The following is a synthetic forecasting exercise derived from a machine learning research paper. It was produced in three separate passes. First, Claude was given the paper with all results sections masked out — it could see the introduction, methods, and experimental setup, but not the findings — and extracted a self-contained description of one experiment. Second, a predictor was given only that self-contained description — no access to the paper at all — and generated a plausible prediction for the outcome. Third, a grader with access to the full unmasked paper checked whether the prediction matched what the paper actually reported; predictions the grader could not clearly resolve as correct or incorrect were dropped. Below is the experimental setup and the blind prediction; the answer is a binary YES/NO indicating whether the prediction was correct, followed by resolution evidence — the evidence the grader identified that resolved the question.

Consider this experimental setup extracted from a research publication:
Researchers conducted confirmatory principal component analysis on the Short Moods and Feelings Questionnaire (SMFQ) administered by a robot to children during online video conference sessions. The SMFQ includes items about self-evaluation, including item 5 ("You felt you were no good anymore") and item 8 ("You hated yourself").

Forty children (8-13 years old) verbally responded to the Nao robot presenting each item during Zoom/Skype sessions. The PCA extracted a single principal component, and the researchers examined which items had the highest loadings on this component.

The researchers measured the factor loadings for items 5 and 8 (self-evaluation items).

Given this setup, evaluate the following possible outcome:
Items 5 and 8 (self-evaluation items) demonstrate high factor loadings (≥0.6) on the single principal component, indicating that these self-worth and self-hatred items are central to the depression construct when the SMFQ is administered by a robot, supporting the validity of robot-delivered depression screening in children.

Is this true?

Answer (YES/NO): YES